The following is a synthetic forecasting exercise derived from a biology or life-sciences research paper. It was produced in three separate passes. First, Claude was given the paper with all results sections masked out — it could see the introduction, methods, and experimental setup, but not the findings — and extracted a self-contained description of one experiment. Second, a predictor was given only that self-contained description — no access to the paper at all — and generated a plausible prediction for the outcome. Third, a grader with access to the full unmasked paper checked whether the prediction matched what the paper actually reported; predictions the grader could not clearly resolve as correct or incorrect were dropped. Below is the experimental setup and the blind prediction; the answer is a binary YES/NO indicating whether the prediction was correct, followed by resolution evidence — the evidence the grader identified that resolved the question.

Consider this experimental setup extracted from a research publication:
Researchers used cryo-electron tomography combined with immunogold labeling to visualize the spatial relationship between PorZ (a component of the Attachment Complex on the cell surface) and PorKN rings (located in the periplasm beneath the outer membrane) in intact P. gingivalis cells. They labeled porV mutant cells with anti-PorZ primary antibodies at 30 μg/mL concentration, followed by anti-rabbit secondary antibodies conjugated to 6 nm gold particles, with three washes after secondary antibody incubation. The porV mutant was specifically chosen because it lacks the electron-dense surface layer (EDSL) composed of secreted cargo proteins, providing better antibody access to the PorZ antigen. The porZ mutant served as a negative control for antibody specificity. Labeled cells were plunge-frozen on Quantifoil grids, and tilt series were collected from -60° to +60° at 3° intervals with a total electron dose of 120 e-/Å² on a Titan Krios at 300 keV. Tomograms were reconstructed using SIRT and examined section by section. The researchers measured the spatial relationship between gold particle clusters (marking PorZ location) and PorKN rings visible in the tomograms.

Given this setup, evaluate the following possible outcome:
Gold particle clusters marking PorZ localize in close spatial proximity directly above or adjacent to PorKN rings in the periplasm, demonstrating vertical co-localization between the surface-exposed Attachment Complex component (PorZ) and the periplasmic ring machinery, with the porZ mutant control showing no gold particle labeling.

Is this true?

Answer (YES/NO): NO